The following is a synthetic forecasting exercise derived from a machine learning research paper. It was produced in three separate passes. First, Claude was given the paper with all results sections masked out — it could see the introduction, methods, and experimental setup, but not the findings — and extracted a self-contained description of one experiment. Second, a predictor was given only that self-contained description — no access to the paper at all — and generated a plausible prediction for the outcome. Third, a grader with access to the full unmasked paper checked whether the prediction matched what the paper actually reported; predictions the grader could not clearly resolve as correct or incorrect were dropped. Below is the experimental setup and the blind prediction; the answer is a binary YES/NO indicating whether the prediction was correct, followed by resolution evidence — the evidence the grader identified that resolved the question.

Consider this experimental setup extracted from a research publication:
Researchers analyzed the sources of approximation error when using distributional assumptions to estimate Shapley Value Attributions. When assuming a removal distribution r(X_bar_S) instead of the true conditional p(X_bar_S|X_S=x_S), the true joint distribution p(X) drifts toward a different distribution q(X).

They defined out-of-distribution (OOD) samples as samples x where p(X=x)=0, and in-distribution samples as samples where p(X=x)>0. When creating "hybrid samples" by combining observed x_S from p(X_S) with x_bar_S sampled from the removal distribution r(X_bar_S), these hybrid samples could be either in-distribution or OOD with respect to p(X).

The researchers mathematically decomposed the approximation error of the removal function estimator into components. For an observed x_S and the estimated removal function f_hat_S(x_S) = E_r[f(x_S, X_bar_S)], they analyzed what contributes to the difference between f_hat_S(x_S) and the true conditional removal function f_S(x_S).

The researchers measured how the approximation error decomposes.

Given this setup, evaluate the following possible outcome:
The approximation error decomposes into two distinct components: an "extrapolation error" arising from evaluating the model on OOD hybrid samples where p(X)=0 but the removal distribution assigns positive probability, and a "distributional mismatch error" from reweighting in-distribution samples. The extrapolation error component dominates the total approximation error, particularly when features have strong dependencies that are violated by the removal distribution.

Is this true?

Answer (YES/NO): NO